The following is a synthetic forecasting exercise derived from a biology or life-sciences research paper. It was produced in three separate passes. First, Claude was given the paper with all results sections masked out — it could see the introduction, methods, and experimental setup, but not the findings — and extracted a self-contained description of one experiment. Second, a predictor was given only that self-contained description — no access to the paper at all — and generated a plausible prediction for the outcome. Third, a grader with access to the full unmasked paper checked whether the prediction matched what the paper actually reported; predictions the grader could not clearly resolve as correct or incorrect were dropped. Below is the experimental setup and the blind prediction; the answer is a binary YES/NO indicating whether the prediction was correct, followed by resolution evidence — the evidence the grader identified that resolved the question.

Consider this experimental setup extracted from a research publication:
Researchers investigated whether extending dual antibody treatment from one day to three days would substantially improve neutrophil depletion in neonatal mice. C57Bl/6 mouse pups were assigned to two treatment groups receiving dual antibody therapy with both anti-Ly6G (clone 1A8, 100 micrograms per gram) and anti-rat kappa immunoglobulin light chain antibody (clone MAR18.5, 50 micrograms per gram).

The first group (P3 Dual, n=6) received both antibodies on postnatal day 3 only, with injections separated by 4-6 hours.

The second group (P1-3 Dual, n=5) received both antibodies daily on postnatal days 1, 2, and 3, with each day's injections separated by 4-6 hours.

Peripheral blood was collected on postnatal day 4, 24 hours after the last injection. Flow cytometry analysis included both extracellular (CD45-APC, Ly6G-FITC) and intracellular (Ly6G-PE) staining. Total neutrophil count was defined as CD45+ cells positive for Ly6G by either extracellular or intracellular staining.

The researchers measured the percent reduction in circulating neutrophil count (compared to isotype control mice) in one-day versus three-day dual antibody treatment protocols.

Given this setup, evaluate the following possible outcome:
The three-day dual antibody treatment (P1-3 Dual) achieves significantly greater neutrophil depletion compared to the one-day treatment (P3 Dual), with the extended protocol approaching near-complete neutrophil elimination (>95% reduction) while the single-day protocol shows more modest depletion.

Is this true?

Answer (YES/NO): NO